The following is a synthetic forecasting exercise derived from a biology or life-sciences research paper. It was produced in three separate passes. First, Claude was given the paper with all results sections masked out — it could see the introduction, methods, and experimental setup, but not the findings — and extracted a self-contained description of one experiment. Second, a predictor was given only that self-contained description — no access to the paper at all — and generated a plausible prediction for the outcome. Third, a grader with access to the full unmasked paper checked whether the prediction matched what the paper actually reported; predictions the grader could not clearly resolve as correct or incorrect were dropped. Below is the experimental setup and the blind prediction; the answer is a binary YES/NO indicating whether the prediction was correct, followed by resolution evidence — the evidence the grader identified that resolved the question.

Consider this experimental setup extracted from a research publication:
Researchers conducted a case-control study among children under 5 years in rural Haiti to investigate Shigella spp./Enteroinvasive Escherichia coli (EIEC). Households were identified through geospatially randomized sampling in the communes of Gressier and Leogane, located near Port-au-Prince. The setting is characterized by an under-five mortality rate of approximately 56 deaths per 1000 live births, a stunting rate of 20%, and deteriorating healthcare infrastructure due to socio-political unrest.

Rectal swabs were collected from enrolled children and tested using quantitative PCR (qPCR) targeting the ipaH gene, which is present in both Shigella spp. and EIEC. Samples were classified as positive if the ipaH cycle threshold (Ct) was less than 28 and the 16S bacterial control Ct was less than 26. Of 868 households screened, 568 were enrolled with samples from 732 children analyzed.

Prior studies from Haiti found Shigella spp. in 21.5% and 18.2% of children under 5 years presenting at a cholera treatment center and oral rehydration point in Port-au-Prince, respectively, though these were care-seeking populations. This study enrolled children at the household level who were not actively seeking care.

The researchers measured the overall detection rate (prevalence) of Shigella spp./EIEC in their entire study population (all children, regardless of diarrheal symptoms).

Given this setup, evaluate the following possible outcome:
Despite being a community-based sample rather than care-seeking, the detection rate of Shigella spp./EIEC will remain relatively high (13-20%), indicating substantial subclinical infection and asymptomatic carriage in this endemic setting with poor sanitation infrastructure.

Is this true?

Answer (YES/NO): NO